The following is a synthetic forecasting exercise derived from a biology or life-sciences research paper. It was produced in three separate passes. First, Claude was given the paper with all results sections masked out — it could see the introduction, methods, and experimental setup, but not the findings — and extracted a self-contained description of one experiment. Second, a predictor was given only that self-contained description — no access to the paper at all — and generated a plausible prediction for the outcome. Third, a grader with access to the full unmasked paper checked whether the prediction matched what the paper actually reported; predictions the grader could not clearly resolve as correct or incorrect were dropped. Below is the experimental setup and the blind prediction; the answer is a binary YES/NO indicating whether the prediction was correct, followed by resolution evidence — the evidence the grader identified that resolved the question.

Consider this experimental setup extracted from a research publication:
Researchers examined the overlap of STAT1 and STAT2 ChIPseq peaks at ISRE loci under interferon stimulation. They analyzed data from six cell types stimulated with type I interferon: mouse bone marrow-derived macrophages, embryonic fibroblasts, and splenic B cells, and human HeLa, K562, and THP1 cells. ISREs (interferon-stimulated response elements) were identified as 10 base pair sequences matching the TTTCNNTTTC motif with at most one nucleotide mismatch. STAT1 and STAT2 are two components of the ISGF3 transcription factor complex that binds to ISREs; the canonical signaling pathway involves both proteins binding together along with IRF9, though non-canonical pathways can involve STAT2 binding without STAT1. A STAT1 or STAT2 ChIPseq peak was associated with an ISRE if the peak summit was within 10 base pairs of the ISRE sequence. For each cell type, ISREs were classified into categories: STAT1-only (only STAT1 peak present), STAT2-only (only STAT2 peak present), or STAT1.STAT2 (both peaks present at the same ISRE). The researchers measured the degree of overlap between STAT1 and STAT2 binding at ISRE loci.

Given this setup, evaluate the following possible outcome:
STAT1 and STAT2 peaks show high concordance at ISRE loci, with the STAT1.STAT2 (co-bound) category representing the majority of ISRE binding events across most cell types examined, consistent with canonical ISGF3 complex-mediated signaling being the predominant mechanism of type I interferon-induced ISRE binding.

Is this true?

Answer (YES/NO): NO